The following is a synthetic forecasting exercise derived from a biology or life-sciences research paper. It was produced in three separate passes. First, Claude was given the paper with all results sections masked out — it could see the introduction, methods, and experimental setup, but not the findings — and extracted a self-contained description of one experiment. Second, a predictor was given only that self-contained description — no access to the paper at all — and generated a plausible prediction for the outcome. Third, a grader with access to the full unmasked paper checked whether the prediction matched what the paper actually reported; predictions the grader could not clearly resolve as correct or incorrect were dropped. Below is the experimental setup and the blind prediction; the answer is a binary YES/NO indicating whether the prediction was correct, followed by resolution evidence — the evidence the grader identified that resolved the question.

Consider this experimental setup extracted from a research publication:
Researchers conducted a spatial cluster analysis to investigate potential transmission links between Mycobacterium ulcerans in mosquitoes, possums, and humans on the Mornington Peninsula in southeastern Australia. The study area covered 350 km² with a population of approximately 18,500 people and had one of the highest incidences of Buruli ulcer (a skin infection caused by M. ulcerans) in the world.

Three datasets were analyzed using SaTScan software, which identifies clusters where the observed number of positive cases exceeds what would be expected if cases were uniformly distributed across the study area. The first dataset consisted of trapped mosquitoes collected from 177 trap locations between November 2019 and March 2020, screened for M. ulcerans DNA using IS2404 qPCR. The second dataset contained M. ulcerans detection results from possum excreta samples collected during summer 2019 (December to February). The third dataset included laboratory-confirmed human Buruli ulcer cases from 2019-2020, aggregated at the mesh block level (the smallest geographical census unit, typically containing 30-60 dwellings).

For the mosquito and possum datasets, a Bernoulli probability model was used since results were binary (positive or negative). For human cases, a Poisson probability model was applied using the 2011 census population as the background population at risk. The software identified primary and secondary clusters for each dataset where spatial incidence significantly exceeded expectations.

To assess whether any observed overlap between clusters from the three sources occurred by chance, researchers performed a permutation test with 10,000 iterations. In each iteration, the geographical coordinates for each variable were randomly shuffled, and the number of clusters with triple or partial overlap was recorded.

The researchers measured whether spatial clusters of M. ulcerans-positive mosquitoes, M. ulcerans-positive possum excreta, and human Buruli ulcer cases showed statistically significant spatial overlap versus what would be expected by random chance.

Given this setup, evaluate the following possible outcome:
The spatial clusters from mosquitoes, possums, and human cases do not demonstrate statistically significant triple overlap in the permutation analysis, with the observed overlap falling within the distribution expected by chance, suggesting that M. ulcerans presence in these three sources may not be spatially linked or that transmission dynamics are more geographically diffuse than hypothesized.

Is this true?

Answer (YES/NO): NO